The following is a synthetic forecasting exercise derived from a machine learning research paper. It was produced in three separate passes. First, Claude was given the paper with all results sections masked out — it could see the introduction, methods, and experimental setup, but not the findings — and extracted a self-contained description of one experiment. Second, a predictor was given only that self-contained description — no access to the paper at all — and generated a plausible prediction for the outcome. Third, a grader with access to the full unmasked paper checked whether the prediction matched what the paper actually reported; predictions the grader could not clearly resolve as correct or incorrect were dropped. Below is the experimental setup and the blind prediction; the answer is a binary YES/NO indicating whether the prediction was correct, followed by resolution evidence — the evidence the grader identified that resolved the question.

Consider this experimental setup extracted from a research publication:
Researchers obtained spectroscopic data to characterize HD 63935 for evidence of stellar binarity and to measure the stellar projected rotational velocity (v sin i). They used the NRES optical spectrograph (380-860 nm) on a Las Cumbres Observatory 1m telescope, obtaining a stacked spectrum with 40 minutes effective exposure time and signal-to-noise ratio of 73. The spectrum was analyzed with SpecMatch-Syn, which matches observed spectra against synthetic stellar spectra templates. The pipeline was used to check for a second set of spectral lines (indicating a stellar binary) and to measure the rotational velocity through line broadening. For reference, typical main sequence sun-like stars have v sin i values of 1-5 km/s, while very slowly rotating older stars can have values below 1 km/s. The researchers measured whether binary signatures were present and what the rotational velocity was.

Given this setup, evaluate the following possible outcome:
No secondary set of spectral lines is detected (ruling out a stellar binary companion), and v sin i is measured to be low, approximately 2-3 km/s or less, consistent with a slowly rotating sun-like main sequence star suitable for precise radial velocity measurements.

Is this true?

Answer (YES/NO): YES